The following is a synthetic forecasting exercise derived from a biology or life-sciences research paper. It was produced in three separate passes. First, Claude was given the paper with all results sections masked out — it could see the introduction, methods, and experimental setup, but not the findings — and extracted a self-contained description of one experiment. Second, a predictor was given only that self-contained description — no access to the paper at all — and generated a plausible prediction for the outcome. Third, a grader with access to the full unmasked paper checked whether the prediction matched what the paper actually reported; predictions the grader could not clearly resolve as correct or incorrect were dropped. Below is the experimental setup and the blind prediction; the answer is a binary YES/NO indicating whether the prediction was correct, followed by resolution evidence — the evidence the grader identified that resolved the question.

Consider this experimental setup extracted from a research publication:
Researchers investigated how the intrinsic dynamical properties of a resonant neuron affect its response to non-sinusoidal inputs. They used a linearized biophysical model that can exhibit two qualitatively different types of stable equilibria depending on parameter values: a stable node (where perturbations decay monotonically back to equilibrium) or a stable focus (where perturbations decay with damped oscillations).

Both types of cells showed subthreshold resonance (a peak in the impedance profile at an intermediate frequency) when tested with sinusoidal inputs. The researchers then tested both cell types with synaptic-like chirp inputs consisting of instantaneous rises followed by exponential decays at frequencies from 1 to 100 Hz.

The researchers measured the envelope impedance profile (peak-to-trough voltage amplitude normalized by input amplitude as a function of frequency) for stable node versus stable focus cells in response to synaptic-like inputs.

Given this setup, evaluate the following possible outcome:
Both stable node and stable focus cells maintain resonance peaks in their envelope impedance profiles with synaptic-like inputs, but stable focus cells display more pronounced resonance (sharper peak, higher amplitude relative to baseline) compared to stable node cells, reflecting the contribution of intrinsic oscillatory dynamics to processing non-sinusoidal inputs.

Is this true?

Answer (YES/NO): NO